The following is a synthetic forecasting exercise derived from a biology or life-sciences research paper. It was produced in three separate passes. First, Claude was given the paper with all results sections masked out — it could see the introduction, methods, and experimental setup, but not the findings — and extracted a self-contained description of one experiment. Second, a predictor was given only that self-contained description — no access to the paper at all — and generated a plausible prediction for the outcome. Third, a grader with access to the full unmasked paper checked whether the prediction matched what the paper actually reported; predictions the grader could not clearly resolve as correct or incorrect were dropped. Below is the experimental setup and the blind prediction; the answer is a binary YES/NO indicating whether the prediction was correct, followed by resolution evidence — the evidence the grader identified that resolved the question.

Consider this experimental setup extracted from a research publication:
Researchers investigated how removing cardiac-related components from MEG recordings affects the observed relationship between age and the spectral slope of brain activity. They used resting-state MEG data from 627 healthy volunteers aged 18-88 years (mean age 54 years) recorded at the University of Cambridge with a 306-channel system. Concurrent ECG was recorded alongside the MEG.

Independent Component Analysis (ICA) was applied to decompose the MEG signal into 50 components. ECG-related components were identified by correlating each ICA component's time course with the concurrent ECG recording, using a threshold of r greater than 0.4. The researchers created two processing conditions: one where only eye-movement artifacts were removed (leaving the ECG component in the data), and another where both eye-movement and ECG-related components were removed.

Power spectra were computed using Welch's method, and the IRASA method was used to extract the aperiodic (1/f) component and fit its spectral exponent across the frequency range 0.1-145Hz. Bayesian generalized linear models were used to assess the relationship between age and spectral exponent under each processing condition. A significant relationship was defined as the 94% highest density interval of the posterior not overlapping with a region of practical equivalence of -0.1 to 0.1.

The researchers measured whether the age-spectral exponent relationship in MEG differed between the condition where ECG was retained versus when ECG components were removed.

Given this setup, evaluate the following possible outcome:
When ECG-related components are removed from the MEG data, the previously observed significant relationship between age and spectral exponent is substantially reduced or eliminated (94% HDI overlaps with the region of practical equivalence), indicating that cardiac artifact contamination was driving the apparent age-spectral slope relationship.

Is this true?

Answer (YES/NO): NO